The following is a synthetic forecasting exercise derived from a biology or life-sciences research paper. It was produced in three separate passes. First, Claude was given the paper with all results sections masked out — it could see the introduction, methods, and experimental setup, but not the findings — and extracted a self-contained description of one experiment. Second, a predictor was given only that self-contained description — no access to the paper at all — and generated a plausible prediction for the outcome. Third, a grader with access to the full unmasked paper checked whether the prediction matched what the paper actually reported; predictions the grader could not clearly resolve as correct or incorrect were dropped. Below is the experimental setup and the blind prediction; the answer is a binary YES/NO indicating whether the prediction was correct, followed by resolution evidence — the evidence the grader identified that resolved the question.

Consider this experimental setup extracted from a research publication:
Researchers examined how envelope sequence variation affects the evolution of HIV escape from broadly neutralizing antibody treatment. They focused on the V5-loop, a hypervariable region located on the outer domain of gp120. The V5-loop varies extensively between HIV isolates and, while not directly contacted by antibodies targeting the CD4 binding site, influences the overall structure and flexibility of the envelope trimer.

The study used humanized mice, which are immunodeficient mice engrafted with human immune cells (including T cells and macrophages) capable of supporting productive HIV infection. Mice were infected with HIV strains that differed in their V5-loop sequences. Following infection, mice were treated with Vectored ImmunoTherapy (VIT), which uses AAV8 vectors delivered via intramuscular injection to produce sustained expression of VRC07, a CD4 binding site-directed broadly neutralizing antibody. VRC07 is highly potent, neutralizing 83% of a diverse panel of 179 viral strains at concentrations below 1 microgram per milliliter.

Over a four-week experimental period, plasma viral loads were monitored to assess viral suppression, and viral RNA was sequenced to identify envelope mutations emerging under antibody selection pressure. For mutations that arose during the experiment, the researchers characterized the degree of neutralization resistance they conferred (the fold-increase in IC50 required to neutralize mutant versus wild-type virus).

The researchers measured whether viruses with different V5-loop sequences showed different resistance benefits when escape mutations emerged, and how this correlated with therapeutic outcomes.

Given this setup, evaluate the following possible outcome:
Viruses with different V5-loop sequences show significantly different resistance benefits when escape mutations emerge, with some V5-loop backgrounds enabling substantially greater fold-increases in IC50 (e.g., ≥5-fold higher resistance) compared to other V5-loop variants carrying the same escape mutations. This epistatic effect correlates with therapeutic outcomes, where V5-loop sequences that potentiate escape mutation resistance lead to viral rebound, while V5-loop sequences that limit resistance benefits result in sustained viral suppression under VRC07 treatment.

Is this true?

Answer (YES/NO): YES